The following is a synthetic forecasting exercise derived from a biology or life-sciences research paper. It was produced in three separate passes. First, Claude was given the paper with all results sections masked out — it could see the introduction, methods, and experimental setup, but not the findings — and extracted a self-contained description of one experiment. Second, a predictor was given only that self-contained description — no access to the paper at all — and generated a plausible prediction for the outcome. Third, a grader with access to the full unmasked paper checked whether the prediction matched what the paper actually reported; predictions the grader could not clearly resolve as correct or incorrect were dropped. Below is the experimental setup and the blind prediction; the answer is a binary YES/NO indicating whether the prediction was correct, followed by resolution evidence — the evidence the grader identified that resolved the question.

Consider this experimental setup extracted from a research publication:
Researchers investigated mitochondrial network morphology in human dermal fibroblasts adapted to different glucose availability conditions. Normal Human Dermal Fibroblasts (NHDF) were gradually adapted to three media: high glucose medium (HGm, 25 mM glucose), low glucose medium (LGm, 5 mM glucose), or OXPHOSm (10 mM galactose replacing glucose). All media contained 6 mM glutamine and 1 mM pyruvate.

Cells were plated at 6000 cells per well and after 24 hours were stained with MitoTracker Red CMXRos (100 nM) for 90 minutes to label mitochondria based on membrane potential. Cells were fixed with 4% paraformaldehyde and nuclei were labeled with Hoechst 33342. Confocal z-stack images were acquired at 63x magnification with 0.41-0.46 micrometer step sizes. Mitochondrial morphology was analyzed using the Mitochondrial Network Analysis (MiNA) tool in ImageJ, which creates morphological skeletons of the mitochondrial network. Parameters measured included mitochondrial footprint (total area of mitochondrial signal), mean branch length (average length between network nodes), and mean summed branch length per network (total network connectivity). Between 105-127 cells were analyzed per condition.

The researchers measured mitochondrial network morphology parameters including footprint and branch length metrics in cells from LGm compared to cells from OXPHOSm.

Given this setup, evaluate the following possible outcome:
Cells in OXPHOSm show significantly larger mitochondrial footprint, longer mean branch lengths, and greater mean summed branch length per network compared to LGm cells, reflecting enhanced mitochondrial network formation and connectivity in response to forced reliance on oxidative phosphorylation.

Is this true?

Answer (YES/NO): NO